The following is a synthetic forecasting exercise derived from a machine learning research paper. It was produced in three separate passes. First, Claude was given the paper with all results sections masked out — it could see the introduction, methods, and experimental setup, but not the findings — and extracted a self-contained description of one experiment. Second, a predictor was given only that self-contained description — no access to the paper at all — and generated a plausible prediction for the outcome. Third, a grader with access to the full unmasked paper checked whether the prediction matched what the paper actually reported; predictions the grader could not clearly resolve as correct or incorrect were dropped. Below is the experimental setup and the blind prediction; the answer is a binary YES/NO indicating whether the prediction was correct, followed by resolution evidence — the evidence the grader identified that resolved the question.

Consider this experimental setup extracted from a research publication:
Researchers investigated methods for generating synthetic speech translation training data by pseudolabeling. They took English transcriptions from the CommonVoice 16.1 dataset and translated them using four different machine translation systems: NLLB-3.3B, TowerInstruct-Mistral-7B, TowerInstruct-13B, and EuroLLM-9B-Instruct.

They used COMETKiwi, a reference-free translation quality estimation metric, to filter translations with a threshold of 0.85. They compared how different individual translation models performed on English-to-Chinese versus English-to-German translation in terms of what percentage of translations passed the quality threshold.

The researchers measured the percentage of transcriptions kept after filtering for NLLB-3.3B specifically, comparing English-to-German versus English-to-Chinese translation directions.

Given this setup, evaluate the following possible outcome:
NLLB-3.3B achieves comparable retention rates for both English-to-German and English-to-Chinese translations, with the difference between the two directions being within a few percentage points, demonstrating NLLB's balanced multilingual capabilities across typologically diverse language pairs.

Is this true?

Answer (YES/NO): NO